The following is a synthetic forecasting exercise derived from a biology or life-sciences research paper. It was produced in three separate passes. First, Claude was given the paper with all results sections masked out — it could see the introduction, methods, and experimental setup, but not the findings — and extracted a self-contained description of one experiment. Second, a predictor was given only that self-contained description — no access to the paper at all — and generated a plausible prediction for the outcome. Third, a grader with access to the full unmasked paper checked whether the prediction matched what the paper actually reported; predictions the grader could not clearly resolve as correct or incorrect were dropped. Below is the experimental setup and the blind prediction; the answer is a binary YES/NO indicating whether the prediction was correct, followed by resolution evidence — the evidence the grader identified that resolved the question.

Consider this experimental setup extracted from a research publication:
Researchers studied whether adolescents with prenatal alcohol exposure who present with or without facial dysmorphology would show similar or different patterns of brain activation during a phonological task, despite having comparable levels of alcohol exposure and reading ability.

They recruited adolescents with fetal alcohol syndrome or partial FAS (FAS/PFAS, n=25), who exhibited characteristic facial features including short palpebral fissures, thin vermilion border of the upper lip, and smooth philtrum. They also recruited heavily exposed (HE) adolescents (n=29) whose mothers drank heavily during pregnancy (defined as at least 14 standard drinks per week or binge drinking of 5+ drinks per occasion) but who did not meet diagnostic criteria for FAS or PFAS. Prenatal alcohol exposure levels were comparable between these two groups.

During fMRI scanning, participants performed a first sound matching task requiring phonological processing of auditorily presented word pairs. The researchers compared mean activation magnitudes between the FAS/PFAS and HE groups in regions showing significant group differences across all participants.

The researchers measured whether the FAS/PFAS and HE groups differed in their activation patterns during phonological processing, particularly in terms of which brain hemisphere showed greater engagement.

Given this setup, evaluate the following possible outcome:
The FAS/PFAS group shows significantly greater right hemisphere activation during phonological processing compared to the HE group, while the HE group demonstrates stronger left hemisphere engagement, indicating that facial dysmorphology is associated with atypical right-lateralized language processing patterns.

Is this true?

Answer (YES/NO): YES